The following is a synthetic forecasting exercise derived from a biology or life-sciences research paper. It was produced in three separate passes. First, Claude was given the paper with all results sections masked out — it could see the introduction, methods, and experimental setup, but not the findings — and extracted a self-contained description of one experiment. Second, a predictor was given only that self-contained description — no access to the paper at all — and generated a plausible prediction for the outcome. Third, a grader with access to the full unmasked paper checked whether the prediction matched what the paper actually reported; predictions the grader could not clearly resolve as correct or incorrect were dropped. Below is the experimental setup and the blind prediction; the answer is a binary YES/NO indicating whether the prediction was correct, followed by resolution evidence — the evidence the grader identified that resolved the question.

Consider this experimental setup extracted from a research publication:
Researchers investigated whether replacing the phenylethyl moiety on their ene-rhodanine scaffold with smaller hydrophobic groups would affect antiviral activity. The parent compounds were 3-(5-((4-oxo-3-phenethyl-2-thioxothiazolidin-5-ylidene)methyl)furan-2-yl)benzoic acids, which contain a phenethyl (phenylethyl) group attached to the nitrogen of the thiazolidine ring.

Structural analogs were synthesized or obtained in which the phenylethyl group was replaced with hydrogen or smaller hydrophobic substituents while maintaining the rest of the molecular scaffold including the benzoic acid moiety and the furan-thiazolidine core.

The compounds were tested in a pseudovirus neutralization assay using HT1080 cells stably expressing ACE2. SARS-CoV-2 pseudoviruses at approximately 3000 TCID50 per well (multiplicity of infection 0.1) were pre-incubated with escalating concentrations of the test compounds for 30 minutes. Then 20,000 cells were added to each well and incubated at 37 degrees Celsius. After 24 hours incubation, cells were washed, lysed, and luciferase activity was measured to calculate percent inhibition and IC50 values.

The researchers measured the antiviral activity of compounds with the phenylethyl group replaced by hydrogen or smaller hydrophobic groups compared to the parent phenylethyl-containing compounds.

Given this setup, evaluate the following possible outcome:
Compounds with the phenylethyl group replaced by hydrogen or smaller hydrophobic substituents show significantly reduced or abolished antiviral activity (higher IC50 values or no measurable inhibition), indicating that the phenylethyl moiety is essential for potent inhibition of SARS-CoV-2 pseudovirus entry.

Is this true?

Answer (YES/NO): YES